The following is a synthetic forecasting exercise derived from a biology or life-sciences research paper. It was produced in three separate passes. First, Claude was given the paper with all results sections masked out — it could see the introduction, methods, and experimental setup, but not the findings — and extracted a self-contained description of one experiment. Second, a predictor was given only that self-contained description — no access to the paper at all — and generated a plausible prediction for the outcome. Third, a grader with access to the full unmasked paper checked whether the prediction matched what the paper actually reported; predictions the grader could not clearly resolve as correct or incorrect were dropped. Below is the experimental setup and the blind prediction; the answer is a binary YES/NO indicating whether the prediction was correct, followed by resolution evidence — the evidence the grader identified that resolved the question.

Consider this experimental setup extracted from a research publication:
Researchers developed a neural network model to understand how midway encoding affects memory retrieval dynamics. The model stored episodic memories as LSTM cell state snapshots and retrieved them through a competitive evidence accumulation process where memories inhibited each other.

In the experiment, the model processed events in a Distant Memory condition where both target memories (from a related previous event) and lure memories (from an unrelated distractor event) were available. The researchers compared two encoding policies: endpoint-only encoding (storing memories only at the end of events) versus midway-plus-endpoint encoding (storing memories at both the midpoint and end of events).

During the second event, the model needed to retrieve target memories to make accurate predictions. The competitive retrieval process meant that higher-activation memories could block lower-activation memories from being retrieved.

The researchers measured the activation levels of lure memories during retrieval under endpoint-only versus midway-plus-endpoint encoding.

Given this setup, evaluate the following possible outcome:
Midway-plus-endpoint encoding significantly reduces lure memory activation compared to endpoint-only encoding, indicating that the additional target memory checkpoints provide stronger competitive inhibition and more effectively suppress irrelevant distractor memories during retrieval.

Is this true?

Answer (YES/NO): NO